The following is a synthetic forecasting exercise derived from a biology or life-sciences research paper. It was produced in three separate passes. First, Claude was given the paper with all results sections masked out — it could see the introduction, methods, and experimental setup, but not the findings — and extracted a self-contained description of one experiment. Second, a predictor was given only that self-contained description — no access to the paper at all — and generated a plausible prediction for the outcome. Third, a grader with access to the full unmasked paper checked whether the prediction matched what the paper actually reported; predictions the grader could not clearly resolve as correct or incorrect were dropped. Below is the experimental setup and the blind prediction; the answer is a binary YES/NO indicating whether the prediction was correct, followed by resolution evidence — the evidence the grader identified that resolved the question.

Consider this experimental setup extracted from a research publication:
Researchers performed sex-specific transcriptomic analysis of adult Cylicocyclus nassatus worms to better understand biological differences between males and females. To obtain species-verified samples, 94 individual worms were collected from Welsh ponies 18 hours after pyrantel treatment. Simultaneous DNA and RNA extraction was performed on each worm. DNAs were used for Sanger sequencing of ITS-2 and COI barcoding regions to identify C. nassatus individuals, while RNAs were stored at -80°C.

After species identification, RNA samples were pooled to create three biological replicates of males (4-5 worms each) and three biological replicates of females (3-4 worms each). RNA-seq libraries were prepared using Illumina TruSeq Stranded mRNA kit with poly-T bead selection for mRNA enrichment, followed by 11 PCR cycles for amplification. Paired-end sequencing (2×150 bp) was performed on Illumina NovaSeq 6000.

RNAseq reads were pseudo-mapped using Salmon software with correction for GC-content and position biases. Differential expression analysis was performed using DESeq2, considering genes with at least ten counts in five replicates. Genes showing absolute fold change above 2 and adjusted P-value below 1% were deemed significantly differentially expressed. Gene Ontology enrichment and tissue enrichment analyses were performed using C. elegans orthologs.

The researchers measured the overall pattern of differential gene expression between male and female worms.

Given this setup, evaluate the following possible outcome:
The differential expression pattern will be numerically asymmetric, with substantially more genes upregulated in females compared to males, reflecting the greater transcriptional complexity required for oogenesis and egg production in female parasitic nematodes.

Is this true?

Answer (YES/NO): NO